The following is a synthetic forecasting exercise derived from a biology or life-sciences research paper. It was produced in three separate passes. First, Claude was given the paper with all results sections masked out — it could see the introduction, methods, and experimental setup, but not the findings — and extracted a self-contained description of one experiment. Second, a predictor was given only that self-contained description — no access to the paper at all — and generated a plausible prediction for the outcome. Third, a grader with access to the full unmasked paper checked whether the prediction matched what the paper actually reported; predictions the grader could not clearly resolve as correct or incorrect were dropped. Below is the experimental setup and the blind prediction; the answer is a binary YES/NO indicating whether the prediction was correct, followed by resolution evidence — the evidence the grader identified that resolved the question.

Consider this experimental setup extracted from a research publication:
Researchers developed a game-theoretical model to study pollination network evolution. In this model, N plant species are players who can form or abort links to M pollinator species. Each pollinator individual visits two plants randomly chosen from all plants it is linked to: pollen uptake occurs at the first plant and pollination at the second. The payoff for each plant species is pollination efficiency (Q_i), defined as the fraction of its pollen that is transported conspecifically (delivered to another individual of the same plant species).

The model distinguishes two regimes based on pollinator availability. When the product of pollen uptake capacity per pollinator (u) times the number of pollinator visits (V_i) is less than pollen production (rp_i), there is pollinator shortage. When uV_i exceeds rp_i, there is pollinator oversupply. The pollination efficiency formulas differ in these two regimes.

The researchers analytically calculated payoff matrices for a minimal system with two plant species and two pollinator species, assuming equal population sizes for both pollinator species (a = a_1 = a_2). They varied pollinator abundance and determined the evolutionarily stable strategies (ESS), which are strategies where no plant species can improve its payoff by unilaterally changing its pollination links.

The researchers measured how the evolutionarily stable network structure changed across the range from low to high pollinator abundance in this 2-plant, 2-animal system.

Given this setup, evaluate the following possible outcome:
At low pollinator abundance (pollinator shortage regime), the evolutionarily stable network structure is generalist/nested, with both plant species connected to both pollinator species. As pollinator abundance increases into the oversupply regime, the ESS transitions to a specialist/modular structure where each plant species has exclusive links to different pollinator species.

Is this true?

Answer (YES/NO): YES